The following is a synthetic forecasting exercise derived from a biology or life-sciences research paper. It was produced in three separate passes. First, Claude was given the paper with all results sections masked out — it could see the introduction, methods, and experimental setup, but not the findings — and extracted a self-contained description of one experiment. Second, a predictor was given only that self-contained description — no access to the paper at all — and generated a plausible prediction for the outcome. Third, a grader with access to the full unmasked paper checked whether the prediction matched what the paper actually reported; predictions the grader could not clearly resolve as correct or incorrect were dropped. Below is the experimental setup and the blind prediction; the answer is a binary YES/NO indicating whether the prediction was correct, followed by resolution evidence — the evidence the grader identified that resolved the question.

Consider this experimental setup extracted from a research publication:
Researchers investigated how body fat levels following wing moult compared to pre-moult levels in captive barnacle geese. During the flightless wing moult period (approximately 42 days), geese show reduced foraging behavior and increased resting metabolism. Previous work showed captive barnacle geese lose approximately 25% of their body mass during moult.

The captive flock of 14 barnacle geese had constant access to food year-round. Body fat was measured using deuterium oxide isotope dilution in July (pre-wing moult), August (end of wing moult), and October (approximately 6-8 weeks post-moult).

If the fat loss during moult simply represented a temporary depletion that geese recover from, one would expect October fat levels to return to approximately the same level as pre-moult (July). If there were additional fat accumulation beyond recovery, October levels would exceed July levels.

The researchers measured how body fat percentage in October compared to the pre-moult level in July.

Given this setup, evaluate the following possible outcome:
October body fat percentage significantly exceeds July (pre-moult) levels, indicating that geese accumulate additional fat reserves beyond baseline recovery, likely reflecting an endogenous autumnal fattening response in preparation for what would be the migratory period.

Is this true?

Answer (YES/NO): YES